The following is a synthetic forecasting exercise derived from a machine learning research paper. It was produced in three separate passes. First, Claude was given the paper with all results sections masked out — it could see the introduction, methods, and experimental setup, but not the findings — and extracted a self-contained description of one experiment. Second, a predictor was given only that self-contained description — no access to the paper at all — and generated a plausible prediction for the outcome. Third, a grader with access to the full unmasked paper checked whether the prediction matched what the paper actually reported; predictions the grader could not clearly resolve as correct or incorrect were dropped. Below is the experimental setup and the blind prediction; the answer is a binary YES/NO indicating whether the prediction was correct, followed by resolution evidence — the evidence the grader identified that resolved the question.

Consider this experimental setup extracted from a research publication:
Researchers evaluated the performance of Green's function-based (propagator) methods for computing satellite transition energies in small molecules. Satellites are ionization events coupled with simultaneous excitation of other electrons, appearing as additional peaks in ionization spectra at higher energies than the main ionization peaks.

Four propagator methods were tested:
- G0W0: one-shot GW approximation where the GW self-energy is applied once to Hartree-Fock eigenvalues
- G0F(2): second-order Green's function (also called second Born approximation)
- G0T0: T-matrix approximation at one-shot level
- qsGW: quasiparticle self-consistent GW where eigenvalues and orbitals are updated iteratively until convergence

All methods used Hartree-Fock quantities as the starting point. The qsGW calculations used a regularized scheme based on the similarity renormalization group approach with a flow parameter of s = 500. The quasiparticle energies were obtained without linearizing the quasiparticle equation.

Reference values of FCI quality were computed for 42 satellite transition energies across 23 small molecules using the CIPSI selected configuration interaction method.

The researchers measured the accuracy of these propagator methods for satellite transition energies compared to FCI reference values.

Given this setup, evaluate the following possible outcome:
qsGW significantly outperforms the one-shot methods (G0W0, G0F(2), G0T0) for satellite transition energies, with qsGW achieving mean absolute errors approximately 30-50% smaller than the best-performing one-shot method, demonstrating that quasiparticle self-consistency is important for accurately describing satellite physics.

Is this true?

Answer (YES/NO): NO